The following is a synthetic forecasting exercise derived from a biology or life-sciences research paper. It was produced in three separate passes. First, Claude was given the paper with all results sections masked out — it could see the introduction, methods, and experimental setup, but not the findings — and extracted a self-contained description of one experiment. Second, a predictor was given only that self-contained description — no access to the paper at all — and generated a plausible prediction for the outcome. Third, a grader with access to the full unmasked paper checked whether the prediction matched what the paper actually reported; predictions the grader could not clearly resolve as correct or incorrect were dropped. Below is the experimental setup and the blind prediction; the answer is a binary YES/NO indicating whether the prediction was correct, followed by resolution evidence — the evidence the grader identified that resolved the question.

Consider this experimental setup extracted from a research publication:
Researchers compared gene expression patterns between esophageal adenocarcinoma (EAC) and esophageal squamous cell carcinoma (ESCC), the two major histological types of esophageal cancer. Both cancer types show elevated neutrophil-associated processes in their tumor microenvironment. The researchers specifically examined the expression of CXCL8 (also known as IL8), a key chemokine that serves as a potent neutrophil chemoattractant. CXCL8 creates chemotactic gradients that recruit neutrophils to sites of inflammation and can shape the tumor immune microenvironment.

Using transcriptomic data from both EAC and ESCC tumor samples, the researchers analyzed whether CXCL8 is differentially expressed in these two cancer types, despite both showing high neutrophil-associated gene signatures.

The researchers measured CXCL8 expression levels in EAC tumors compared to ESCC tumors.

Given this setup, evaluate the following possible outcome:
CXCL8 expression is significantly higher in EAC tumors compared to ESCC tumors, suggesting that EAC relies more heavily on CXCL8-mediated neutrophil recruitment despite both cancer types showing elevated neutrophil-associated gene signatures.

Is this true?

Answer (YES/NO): YES